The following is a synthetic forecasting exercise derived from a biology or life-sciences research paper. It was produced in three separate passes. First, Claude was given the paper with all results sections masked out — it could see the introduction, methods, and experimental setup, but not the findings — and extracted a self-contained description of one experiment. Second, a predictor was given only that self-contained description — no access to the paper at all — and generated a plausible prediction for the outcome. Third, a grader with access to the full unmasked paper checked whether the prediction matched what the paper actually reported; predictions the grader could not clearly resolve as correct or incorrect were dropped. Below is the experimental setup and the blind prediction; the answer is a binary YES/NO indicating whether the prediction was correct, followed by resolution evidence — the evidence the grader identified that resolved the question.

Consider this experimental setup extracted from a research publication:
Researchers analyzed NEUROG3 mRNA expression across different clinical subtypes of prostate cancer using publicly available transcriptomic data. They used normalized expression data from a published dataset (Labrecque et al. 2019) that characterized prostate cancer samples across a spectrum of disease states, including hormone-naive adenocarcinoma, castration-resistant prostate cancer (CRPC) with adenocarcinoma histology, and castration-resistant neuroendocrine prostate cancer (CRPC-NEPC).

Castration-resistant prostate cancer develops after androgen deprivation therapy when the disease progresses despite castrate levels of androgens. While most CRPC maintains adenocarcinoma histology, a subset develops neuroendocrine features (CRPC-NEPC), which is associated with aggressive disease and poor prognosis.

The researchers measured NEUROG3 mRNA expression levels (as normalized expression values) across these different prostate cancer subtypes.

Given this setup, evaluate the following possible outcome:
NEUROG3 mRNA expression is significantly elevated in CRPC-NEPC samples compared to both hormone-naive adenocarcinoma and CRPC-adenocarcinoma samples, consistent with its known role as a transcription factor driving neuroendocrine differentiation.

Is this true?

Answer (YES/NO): YES